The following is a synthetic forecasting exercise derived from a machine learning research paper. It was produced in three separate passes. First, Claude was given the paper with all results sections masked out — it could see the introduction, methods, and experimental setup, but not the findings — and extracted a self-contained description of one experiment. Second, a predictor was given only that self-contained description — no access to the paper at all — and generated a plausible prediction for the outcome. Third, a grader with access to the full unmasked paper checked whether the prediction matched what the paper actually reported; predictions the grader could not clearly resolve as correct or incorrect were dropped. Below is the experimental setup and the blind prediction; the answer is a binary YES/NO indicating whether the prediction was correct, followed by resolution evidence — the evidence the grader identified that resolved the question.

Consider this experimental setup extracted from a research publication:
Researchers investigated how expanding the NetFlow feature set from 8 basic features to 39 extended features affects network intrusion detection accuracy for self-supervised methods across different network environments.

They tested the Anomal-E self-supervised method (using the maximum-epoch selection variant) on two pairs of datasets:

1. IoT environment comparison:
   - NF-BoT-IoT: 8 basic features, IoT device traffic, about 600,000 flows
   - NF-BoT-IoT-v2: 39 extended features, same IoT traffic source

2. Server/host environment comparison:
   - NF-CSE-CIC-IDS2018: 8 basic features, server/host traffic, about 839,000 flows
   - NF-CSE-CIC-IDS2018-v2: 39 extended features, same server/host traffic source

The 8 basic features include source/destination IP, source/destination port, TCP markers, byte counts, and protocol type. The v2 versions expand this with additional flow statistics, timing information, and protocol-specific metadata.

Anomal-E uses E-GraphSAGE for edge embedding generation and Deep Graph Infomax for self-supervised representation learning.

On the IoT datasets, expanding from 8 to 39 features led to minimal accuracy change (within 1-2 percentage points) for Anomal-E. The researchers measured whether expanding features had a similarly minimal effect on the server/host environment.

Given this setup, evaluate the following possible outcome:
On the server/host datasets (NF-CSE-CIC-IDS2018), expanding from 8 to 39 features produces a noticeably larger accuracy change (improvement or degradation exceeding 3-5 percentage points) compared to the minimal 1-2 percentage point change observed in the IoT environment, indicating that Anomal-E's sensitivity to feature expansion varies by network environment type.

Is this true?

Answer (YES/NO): YES